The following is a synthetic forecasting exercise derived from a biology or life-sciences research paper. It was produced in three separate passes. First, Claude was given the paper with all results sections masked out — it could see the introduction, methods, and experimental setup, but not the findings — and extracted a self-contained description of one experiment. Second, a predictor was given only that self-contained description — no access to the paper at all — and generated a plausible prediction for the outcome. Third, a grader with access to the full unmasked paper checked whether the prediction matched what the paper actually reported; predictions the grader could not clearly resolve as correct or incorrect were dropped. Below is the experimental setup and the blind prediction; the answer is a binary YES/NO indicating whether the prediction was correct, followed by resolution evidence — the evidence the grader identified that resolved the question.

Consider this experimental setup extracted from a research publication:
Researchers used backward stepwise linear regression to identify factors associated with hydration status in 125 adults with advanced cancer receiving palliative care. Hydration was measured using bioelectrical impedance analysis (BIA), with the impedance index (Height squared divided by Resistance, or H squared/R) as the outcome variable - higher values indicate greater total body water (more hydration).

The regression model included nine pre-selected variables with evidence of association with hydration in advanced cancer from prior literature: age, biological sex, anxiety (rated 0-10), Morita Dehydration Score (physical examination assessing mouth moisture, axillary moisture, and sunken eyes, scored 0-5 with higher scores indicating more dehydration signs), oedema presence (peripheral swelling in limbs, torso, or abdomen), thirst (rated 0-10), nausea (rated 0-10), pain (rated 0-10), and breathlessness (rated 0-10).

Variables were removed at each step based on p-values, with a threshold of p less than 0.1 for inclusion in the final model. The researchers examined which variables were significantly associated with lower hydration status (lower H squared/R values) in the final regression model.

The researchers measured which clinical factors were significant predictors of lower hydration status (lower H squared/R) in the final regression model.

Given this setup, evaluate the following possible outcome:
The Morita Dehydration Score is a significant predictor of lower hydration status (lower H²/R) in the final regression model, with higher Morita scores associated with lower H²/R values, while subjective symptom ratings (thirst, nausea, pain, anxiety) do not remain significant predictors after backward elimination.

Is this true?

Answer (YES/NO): NO